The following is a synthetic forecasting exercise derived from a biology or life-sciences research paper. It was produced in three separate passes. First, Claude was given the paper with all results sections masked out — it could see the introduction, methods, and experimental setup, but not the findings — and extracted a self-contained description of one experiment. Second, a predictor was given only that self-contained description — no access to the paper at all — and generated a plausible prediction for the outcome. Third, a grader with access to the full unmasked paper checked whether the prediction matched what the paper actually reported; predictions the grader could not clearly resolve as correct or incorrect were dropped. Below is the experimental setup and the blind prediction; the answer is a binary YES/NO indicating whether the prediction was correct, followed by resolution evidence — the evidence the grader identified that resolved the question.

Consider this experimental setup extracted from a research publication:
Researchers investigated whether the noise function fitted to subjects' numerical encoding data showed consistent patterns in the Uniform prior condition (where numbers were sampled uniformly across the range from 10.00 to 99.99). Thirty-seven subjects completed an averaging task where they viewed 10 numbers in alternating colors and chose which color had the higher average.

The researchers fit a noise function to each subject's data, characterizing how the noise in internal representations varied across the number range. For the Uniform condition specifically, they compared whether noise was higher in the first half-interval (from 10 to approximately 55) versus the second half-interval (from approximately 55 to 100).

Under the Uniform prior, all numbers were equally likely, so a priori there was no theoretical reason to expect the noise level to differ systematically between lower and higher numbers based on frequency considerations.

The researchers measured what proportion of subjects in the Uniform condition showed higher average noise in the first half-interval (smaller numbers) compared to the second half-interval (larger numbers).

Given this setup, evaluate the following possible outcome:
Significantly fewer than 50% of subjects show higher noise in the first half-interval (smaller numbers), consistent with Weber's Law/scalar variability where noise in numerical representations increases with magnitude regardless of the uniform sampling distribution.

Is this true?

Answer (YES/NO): YES